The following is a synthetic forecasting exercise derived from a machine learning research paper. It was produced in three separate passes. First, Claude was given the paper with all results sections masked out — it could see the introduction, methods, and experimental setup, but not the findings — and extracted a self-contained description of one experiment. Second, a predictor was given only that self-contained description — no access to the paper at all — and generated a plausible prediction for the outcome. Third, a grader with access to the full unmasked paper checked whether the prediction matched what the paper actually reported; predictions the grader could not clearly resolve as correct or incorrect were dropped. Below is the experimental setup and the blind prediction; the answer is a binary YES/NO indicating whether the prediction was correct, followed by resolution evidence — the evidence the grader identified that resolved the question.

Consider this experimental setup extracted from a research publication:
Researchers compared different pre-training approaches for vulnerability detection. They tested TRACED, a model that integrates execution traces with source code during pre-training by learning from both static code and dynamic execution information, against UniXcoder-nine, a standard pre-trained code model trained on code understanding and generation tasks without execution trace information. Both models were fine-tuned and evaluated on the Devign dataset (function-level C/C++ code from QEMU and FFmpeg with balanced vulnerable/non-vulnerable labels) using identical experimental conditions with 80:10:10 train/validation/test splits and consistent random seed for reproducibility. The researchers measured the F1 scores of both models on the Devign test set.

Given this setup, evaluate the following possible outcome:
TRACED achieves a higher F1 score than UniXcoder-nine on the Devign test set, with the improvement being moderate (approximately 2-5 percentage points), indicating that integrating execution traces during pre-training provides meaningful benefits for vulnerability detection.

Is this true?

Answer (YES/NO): NO